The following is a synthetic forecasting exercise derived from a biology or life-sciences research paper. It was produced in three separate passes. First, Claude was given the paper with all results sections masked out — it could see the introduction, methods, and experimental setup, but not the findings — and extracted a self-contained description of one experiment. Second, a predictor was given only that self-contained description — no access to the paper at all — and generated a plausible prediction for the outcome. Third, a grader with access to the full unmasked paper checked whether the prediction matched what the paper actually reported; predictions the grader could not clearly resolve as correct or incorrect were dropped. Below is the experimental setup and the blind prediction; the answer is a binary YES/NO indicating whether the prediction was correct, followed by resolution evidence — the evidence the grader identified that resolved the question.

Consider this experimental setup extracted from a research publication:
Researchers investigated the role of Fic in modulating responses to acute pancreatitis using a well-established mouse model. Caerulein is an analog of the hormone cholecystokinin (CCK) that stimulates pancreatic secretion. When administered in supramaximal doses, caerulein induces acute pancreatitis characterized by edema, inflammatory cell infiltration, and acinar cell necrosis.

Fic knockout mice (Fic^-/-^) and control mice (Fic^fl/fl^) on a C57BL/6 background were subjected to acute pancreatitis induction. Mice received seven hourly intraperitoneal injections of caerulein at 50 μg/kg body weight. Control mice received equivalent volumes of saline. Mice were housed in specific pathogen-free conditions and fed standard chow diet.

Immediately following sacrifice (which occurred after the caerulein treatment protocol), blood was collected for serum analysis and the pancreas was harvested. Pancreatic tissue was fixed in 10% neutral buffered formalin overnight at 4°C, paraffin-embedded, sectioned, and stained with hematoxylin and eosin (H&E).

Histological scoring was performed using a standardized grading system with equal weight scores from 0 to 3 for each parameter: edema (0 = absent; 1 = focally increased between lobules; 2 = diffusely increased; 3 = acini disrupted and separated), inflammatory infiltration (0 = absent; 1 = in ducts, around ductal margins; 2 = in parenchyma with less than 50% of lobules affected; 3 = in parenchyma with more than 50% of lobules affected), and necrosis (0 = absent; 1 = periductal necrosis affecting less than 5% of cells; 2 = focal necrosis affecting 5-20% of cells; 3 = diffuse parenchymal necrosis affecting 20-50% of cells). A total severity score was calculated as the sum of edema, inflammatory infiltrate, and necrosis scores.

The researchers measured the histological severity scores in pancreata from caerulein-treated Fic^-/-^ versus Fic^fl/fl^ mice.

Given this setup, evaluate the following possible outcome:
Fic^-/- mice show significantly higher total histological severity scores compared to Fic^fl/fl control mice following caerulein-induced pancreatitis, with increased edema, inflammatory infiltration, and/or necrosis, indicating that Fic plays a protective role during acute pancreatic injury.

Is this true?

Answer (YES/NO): NO